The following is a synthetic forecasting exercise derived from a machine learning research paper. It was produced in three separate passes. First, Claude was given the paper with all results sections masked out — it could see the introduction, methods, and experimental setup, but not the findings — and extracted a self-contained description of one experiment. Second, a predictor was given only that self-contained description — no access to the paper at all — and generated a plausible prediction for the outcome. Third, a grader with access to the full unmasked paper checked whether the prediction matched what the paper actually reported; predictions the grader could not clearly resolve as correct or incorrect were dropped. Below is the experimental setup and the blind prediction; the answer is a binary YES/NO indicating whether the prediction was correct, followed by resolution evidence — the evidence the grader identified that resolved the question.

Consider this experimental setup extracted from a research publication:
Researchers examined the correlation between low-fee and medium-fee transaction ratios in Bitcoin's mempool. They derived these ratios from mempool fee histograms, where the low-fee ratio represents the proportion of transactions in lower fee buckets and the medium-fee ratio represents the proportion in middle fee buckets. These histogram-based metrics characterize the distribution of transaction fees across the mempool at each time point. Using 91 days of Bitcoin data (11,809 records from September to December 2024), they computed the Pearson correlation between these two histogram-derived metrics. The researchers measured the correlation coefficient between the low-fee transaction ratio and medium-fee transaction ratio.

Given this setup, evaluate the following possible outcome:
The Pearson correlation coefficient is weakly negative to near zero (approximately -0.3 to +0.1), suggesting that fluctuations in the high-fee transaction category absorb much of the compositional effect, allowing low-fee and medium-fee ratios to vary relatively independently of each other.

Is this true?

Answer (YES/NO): NO